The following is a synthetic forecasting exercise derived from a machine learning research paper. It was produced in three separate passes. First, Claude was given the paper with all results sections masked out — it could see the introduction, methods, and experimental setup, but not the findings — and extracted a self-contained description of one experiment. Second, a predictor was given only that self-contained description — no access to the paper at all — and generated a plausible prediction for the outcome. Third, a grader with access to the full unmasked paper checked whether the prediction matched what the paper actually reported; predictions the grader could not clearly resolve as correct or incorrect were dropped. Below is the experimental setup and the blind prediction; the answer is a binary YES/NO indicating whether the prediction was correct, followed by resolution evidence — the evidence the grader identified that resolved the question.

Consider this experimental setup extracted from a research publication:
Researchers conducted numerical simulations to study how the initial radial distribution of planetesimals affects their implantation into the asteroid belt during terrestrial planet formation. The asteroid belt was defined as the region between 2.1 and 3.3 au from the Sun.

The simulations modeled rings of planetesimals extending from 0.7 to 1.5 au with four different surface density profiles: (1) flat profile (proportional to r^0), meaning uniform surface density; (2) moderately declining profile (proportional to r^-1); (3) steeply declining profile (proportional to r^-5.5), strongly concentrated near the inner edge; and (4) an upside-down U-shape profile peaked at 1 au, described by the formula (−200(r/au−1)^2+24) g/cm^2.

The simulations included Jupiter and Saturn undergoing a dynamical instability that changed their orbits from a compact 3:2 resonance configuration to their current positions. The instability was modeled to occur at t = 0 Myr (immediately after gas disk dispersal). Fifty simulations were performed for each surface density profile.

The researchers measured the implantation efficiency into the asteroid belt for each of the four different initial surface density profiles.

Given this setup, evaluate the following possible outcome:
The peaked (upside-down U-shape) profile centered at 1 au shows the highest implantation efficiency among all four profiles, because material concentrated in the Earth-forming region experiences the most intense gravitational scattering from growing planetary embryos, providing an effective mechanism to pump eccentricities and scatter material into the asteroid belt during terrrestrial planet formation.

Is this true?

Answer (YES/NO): NO